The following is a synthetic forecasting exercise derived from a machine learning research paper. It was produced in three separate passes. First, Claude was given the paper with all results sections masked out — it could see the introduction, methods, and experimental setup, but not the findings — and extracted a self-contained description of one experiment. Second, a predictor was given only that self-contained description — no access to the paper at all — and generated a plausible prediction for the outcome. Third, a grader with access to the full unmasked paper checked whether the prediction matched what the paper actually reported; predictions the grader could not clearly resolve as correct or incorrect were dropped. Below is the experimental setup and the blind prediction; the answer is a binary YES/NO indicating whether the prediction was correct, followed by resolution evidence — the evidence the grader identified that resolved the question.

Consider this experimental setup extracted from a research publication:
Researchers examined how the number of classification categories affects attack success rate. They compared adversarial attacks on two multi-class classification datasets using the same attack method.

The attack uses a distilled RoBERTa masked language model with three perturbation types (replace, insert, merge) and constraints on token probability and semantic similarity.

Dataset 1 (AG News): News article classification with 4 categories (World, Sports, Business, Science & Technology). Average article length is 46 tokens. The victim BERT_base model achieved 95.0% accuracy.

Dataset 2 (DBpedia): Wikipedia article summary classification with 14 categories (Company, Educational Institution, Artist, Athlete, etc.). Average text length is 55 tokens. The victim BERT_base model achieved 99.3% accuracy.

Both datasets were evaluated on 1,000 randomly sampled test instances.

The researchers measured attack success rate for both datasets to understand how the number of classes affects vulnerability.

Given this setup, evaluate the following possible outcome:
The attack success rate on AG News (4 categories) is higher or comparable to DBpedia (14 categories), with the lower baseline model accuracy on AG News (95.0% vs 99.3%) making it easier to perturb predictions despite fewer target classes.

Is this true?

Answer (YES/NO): YES